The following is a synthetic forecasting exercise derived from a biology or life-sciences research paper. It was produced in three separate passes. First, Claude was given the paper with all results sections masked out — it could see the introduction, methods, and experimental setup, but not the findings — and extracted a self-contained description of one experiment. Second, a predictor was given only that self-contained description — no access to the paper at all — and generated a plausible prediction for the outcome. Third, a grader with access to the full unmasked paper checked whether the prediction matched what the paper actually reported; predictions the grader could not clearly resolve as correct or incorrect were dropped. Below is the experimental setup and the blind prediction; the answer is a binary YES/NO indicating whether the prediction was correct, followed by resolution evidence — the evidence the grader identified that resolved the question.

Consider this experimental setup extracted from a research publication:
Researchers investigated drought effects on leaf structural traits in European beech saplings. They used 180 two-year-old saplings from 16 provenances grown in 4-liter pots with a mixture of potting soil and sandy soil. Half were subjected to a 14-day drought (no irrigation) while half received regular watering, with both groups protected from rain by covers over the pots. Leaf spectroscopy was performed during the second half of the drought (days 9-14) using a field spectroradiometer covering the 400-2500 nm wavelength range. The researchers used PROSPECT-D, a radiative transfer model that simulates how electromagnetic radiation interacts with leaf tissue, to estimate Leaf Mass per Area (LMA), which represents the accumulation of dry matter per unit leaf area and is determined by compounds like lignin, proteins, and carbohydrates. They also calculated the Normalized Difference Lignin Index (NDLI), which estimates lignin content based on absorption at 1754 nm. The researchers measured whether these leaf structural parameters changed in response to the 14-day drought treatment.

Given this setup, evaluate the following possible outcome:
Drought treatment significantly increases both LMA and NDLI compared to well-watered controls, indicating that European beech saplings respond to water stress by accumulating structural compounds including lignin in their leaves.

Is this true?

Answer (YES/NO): NO